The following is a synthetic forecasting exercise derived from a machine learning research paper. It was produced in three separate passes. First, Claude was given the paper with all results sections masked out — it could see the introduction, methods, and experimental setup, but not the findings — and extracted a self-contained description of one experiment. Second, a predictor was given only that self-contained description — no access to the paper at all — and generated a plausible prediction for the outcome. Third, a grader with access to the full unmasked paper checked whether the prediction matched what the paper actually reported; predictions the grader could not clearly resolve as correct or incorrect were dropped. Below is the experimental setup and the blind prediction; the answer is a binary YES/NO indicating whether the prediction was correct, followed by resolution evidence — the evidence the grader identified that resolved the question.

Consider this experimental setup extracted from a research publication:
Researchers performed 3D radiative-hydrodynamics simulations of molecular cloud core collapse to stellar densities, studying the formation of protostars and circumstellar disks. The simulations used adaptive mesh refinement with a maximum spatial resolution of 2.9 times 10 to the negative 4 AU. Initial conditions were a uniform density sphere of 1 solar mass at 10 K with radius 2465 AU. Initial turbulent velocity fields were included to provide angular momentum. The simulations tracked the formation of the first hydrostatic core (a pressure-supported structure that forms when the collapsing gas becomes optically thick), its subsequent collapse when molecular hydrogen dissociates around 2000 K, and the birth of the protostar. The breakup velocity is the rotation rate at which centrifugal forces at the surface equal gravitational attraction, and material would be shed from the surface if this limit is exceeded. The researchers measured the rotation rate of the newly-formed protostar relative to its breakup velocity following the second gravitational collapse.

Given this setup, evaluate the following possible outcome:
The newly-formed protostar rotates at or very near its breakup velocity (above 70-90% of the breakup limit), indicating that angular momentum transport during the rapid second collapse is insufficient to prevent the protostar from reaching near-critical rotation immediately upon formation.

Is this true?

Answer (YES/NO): NO